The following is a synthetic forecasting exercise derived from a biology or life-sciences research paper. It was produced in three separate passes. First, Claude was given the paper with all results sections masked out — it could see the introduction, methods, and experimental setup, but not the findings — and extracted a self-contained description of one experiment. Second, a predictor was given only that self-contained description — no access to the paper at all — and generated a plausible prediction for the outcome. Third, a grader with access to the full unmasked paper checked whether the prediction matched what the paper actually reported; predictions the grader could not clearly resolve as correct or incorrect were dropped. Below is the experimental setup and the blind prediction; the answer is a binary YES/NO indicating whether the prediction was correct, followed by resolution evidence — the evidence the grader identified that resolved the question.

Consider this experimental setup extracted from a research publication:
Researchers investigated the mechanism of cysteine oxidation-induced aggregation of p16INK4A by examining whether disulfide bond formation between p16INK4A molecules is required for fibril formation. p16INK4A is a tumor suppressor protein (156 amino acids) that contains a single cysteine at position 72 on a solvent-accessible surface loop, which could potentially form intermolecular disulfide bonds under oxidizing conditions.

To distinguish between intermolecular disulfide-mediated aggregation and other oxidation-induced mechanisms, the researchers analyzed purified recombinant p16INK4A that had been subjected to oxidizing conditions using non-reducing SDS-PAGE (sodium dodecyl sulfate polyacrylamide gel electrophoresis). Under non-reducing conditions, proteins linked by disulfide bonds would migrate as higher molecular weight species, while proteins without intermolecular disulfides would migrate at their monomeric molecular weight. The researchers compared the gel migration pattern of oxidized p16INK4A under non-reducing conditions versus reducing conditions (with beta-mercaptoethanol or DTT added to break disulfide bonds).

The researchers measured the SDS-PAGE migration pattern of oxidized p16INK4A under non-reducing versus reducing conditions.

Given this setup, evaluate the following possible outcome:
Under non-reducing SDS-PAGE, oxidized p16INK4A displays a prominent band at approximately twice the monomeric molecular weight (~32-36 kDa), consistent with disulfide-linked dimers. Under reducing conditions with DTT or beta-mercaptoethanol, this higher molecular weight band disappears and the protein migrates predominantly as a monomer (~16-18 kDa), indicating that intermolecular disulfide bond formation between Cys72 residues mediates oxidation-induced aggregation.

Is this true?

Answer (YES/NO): YES